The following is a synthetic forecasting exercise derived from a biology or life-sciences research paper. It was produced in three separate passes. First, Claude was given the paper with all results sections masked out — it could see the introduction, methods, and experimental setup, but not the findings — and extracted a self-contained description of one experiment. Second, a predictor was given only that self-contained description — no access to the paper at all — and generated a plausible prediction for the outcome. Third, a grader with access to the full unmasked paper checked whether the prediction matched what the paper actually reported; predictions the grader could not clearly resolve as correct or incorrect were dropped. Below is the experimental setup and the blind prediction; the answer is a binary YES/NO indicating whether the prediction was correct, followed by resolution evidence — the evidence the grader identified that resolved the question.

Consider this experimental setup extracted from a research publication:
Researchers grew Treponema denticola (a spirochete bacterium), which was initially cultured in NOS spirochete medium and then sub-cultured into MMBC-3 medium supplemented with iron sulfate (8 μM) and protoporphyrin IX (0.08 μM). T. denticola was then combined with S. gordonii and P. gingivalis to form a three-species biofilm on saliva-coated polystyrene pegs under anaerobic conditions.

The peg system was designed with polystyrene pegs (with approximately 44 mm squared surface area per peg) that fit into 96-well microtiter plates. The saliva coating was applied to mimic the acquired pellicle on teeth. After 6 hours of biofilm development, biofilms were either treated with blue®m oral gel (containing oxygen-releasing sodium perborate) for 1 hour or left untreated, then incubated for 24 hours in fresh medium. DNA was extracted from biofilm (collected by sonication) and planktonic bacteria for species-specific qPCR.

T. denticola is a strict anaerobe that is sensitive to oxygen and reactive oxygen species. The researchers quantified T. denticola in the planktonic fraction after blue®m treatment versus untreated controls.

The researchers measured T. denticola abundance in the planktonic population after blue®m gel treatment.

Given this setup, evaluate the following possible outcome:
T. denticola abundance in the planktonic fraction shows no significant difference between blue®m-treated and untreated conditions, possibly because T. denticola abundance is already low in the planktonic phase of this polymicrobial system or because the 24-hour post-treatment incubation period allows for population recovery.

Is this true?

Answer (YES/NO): NO